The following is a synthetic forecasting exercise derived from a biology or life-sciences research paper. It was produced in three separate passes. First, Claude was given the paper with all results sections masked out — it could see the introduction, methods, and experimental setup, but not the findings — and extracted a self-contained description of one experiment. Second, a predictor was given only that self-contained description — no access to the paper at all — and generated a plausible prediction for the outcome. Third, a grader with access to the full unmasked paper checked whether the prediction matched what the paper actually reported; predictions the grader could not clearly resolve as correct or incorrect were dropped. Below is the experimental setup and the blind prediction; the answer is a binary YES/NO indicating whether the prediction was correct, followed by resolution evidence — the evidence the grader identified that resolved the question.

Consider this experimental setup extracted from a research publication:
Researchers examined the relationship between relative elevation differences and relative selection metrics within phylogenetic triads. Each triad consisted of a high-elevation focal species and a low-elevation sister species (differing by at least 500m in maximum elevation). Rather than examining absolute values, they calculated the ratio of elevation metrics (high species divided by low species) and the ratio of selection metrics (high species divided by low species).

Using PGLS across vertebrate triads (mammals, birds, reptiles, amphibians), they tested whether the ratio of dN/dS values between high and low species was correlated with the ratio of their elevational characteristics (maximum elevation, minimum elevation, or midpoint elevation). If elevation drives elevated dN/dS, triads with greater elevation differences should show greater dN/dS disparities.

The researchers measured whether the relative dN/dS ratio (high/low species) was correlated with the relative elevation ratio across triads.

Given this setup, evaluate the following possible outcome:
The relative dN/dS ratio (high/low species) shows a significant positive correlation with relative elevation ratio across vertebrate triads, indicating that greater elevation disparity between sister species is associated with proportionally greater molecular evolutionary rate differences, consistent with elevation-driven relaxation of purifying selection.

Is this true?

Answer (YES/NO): YES